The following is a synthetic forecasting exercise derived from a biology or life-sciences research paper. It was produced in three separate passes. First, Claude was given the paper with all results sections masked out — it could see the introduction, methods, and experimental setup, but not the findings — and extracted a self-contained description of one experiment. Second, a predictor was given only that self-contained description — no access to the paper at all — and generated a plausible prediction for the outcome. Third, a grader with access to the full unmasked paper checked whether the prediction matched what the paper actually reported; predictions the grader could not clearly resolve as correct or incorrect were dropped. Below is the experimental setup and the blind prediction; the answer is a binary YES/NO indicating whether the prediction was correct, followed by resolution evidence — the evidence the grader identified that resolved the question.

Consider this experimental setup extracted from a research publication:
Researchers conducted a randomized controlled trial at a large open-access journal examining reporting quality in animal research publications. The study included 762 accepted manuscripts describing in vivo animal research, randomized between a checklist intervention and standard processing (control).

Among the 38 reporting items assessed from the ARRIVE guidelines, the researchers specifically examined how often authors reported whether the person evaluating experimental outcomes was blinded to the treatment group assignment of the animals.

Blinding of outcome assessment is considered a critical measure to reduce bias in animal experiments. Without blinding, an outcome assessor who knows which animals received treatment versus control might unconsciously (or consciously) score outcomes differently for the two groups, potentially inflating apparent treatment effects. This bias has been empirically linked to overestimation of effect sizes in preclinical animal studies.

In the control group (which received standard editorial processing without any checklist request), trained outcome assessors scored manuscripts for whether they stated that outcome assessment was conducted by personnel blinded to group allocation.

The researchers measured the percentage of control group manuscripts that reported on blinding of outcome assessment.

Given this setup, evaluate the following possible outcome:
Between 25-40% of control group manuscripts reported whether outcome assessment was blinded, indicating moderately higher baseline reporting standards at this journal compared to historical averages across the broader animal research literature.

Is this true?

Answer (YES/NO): NO